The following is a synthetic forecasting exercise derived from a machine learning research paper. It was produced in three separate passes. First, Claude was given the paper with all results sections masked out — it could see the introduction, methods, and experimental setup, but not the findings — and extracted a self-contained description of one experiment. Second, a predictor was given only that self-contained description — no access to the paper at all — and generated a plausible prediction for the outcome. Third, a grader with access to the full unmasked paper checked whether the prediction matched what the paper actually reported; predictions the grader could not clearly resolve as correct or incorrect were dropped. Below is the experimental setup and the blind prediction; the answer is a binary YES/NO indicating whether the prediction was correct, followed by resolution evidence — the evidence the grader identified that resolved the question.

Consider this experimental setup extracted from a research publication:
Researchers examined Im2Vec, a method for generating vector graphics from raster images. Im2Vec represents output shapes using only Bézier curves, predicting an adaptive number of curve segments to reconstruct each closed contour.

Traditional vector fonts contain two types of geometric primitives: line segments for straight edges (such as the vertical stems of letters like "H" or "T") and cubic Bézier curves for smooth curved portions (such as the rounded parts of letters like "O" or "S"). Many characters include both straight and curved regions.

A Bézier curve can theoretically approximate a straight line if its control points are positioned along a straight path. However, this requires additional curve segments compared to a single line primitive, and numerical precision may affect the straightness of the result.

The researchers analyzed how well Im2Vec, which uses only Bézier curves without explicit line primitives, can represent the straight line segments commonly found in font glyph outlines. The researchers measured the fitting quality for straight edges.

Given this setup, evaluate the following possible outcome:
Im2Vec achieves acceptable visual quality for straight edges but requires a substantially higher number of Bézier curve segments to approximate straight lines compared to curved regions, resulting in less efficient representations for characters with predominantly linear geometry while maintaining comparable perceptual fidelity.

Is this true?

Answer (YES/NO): NO